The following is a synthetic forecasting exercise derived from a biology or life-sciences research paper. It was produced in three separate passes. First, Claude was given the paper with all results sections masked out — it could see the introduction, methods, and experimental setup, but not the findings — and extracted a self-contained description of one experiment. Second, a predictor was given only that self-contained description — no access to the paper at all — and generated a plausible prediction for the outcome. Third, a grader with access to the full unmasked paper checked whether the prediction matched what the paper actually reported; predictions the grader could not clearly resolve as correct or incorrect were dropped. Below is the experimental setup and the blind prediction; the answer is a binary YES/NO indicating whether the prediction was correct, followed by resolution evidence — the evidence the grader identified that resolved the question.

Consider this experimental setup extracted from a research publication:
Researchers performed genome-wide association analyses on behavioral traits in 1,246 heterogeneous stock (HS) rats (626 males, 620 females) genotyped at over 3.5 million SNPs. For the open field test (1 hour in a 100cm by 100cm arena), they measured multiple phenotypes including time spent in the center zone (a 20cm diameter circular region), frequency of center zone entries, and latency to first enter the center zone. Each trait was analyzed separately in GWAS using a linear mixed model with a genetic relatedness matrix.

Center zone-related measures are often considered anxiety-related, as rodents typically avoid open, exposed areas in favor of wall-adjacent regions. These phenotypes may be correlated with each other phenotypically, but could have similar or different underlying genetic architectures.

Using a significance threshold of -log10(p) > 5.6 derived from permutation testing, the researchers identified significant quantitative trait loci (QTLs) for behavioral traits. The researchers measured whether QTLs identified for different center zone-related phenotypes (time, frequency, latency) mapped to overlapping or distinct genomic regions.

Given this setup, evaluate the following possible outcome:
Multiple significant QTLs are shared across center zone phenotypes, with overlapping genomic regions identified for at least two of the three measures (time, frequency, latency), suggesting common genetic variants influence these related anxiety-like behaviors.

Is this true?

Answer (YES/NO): NO